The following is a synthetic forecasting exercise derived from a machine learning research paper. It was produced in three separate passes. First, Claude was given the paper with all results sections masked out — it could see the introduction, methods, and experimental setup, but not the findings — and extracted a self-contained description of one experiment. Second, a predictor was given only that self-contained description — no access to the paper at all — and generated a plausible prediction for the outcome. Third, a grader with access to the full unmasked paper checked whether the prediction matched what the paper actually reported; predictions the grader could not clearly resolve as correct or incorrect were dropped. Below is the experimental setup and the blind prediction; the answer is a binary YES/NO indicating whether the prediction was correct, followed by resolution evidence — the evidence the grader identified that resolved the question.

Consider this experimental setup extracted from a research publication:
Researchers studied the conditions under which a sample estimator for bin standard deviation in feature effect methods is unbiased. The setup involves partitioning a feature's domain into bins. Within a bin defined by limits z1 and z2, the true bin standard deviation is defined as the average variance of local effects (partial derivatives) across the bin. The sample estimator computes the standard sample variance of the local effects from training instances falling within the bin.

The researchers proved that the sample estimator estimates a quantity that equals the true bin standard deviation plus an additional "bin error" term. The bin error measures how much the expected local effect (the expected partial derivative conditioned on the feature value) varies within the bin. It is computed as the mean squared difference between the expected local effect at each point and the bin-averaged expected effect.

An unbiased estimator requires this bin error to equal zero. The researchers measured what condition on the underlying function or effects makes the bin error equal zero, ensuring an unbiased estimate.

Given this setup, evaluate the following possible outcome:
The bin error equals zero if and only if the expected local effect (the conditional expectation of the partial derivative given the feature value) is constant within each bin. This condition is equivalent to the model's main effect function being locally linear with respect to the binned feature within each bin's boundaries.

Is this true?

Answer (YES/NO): YES